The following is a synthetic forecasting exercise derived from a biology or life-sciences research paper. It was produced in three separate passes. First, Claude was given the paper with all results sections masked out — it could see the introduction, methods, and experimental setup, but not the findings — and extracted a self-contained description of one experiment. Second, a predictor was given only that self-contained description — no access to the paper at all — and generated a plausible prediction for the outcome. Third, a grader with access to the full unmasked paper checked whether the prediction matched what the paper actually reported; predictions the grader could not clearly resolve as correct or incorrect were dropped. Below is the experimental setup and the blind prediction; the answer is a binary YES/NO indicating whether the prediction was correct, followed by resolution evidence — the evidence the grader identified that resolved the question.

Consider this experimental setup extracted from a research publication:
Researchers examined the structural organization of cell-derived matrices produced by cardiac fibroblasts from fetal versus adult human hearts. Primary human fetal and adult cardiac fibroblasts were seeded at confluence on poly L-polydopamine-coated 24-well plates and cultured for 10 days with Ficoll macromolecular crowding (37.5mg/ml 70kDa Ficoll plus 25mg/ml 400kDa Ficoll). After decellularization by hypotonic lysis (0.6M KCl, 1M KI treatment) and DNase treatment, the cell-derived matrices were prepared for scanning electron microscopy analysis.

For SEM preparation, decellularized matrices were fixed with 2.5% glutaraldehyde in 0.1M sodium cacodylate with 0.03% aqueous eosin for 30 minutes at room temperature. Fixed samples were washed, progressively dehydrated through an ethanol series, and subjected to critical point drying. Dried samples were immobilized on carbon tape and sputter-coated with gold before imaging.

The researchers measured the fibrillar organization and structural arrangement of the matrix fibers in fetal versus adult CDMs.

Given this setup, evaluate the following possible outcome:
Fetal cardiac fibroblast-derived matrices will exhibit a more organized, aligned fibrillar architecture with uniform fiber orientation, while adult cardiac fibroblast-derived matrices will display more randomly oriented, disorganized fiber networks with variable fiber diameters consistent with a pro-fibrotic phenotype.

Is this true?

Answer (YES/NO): NO